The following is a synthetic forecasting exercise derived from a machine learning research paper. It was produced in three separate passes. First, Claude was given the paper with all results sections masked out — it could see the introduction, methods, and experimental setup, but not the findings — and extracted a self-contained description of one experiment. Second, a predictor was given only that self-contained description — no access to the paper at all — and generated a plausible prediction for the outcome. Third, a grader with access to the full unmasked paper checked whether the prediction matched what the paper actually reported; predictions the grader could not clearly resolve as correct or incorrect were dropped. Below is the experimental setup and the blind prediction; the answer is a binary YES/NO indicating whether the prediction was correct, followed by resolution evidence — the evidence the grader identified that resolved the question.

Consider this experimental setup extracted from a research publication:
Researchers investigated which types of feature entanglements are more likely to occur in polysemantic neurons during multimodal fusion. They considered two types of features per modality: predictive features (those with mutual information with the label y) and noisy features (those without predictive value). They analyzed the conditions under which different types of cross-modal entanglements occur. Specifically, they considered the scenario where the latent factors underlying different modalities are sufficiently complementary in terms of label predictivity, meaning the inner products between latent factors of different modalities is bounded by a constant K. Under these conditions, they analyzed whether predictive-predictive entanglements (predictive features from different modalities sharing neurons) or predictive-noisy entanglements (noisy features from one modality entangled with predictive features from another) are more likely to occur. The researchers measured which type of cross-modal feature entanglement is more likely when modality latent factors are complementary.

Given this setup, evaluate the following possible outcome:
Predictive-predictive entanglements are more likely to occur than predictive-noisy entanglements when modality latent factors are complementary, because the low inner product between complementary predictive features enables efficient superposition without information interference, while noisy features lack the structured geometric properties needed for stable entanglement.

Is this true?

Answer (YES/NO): NO